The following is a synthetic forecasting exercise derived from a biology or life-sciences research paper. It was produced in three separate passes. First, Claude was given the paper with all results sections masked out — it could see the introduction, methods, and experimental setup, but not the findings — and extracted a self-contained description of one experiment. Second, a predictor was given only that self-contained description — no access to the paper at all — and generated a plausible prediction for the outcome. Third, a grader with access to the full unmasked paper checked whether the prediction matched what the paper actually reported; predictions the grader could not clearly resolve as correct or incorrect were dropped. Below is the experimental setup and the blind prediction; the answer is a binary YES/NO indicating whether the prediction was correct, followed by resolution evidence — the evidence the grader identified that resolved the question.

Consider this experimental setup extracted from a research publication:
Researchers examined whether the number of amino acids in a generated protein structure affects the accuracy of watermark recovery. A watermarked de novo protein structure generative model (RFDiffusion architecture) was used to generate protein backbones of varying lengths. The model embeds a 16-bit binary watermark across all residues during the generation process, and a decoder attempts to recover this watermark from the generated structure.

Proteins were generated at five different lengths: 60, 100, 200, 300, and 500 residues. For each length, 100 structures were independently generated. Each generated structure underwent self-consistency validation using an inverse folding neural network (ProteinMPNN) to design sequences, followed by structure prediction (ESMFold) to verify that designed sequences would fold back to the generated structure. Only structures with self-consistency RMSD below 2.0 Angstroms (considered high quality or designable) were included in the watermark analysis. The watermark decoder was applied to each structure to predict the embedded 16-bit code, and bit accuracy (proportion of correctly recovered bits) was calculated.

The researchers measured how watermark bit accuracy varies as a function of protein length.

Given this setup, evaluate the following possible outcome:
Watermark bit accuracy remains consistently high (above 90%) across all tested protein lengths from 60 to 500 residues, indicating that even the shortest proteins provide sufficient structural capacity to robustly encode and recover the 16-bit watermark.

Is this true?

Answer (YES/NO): NO